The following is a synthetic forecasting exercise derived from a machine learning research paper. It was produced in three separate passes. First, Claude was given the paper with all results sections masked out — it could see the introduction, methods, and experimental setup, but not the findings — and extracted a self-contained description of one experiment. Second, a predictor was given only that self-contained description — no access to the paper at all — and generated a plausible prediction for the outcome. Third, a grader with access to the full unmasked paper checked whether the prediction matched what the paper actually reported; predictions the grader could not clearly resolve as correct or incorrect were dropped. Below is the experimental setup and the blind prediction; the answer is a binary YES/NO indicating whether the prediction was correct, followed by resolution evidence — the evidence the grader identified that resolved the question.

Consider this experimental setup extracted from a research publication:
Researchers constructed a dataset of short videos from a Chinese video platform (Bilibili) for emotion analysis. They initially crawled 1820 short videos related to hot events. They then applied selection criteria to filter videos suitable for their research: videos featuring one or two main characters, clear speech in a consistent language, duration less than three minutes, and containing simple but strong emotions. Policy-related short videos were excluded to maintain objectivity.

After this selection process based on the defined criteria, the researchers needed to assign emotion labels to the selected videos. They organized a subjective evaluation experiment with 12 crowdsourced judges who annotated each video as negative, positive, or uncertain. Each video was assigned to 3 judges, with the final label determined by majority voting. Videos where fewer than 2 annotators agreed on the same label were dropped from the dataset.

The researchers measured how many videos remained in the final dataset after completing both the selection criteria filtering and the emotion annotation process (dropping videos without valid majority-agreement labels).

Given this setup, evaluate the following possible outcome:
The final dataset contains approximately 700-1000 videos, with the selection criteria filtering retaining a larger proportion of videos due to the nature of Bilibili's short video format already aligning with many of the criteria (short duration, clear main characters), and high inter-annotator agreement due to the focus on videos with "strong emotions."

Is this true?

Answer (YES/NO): NO